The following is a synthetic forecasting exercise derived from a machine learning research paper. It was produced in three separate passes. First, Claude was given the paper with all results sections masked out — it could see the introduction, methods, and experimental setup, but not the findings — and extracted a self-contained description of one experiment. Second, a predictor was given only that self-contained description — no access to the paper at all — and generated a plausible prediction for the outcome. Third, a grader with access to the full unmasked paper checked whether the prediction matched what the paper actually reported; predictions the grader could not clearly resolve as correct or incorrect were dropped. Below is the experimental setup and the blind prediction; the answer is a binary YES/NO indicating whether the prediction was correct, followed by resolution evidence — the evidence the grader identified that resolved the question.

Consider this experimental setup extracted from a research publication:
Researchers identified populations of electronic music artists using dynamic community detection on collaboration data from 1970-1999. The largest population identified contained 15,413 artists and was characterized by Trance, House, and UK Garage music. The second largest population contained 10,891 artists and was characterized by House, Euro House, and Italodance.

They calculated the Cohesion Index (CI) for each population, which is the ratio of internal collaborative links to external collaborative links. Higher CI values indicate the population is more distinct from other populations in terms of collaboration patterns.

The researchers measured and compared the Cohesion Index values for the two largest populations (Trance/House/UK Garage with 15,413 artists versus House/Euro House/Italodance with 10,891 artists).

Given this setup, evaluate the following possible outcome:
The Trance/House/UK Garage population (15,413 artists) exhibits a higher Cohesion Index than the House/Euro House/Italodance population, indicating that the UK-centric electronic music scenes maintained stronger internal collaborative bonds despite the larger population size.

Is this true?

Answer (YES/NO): NO